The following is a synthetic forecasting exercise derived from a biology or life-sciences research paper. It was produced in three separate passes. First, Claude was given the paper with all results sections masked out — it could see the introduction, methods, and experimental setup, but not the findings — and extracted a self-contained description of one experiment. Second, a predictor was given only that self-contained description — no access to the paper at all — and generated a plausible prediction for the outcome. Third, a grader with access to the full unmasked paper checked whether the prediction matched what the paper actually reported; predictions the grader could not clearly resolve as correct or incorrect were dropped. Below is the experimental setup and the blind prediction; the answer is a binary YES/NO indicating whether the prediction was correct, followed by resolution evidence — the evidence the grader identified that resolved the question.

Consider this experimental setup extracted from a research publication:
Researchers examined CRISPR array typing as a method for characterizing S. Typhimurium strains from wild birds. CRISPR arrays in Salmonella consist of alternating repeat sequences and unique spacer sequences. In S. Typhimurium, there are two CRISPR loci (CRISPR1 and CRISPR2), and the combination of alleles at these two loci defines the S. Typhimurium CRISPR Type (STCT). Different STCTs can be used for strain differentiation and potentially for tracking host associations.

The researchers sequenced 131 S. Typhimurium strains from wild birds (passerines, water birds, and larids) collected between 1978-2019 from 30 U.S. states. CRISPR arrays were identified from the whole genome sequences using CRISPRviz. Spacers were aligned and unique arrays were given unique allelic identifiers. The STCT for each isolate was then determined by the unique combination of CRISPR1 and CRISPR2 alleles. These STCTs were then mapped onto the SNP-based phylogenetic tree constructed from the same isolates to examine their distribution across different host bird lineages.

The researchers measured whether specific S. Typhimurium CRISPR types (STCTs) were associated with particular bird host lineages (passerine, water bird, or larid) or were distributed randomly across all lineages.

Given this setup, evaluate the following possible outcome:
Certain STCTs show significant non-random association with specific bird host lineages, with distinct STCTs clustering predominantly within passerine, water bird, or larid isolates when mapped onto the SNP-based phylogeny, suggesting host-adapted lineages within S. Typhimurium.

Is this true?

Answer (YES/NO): YES